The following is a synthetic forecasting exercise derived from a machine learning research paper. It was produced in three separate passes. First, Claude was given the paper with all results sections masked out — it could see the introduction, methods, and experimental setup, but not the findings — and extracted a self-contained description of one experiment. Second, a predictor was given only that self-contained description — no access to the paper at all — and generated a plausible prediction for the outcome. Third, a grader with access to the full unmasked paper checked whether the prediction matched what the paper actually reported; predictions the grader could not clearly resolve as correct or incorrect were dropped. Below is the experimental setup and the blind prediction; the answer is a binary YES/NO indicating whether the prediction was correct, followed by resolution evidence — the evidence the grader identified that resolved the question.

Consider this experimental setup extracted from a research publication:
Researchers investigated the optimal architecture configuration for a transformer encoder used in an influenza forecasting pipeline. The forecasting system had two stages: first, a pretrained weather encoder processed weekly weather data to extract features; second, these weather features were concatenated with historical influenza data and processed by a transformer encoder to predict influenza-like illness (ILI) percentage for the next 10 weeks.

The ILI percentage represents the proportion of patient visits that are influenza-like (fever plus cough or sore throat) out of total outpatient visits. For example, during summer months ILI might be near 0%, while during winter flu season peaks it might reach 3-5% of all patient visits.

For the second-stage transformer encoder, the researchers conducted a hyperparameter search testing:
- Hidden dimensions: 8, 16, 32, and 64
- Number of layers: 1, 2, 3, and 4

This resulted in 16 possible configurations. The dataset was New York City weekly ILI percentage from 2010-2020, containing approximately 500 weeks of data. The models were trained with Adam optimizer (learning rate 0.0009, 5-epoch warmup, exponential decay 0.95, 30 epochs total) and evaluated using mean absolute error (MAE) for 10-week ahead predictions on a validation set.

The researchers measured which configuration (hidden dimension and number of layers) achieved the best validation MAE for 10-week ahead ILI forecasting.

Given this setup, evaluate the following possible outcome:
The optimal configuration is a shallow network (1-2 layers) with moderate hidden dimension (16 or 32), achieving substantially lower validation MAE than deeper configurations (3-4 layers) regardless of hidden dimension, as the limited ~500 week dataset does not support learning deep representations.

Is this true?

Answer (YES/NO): NO